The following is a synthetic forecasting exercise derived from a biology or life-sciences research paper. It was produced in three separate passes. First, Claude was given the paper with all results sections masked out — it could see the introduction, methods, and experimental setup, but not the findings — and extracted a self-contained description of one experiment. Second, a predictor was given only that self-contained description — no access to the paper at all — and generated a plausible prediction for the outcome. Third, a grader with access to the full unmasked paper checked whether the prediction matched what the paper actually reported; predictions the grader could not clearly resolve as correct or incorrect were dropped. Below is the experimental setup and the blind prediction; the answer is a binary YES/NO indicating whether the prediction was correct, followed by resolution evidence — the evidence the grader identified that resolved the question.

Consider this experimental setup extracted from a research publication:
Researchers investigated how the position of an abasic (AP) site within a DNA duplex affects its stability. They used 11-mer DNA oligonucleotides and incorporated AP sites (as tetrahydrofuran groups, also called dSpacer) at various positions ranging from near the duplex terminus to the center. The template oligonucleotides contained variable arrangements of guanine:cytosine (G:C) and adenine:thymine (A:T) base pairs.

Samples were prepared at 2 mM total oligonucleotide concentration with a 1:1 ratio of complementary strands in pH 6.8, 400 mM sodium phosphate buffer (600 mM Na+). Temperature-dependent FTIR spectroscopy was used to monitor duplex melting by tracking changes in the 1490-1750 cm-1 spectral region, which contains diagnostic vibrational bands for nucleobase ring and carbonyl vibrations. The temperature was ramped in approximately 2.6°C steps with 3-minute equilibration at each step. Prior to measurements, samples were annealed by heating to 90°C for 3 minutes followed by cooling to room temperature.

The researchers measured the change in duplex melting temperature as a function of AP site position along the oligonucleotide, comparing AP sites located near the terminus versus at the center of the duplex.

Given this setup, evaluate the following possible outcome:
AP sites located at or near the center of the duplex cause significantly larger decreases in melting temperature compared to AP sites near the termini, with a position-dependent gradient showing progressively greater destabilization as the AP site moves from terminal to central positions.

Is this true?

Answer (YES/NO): YES